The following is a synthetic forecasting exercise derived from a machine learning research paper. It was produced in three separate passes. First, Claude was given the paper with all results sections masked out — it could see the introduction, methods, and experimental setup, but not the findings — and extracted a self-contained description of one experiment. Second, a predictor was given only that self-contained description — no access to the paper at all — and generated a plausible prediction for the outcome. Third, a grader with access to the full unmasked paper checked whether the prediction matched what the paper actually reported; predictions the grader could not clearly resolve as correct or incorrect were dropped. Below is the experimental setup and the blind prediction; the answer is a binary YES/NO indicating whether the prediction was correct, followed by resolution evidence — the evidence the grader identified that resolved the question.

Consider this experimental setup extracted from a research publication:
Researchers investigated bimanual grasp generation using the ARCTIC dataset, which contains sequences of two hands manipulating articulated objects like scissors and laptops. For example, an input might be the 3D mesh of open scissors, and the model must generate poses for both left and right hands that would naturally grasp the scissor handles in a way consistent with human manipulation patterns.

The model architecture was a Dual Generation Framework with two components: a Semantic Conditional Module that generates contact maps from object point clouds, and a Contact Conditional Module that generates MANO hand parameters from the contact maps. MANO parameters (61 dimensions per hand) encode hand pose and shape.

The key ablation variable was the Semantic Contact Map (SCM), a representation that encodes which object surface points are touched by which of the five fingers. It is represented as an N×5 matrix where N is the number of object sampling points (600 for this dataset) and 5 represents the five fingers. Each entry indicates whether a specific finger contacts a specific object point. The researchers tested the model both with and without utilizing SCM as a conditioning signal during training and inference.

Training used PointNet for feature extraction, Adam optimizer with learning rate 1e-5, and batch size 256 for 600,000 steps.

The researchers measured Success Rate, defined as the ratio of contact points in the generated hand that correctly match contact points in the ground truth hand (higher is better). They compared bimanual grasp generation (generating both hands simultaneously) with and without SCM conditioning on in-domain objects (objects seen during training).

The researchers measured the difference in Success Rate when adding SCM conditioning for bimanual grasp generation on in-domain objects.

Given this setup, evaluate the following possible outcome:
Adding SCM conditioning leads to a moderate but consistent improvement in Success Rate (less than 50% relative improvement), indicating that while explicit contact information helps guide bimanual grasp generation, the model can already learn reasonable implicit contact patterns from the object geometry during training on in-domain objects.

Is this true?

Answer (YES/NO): NO